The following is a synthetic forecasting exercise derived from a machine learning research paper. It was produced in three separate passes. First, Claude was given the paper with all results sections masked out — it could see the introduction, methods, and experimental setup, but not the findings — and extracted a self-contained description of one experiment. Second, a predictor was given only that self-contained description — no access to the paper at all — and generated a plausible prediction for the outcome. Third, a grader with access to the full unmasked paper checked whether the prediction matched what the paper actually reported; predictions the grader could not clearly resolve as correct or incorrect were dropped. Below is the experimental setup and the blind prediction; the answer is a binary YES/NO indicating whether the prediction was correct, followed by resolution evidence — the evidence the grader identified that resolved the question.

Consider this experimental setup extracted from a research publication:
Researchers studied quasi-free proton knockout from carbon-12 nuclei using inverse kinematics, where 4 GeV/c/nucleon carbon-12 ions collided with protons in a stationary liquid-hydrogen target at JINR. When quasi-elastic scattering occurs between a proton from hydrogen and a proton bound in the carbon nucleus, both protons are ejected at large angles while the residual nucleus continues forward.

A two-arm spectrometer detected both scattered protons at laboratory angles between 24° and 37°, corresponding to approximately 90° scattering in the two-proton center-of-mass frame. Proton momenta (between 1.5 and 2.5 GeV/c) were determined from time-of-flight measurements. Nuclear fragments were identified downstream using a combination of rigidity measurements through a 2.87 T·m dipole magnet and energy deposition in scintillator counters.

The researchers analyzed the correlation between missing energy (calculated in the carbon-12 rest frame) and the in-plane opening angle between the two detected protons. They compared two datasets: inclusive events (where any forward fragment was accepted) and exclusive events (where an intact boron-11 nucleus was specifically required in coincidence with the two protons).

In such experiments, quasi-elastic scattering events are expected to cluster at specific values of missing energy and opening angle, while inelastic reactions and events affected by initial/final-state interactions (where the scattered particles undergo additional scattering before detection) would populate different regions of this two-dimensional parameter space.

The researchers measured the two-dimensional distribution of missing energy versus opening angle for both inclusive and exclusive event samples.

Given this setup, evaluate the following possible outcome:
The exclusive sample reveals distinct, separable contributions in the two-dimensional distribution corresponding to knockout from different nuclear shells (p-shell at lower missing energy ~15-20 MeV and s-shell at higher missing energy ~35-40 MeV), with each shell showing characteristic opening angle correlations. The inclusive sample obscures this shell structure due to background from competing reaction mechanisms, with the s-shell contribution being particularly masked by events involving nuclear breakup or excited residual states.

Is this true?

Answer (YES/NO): NO